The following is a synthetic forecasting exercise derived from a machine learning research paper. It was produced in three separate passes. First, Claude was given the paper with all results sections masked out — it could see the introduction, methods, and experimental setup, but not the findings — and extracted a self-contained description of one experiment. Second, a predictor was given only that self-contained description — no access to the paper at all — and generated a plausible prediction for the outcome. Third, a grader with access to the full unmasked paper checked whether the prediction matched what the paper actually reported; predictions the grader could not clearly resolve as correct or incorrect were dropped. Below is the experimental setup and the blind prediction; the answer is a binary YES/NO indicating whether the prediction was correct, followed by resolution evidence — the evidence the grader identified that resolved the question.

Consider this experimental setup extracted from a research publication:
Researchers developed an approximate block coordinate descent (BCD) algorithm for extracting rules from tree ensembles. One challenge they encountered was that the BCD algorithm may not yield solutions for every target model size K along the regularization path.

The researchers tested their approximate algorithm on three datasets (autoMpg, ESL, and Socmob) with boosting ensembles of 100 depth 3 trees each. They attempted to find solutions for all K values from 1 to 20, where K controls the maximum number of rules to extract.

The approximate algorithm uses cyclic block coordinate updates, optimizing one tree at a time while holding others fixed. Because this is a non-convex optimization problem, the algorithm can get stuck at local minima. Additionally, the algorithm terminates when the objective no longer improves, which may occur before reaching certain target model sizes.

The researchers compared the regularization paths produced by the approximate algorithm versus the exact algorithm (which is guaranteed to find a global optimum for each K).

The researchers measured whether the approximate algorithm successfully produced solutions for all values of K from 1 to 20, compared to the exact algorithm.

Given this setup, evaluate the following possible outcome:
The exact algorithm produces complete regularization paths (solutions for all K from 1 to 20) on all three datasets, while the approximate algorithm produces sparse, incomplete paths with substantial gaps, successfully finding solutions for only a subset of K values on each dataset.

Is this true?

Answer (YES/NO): NO